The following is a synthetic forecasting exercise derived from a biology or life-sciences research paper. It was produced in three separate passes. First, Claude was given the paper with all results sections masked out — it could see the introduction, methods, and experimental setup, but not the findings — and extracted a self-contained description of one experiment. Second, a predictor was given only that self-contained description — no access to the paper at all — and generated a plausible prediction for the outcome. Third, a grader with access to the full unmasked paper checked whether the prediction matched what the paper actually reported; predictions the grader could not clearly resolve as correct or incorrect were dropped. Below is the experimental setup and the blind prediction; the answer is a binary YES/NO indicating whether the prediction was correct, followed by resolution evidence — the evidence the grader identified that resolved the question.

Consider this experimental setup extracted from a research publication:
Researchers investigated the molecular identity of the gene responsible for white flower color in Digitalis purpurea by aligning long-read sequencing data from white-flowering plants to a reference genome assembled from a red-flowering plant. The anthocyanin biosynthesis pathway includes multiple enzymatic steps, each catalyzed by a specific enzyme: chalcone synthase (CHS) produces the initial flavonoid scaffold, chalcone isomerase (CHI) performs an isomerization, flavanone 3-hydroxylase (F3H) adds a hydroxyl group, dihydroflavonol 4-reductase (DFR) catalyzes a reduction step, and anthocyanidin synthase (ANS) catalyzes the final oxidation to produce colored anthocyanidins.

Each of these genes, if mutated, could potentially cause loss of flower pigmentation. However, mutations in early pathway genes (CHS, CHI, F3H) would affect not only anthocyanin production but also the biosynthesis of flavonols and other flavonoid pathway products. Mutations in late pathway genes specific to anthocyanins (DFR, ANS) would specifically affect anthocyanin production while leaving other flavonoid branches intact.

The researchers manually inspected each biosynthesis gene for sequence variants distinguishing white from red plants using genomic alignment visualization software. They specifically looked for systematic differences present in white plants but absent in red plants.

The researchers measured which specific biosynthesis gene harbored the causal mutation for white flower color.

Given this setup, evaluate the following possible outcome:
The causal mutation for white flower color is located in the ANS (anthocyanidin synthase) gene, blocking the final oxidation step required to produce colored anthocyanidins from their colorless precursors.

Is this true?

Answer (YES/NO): YES